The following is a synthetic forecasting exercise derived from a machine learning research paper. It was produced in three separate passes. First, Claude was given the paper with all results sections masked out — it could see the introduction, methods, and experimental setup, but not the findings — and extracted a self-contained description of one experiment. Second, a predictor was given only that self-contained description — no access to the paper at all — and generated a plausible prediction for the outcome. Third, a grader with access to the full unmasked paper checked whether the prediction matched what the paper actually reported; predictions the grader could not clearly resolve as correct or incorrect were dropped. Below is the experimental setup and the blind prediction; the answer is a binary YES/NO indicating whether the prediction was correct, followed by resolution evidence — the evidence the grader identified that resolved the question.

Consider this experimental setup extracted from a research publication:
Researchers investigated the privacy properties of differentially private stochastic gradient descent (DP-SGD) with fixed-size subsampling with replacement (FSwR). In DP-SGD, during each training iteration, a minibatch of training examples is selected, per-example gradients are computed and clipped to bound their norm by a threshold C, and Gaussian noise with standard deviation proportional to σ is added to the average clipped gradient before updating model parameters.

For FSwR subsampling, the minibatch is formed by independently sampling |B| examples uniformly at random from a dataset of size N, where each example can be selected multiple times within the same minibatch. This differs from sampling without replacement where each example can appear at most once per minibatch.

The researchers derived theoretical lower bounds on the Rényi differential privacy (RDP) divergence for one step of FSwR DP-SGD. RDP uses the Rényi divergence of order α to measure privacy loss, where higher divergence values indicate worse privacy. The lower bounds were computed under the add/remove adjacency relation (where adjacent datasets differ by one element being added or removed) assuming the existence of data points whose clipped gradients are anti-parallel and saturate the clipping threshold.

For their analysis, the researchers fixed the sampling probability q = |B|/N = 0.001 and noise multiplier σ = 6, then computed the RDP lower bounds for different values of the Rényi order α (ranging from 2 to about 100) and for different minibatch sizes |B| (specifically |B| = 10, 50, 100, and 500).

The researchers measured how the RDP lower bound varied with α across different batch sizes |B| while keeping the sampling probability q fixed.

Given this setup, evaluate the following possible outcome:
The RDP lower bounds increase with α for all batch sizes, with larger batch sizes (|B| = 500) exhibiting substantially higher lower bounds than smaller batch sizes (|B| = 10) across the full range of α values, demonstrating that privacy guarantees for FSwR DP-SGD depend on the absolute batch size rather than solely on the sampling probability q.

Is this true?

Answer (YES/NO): NO